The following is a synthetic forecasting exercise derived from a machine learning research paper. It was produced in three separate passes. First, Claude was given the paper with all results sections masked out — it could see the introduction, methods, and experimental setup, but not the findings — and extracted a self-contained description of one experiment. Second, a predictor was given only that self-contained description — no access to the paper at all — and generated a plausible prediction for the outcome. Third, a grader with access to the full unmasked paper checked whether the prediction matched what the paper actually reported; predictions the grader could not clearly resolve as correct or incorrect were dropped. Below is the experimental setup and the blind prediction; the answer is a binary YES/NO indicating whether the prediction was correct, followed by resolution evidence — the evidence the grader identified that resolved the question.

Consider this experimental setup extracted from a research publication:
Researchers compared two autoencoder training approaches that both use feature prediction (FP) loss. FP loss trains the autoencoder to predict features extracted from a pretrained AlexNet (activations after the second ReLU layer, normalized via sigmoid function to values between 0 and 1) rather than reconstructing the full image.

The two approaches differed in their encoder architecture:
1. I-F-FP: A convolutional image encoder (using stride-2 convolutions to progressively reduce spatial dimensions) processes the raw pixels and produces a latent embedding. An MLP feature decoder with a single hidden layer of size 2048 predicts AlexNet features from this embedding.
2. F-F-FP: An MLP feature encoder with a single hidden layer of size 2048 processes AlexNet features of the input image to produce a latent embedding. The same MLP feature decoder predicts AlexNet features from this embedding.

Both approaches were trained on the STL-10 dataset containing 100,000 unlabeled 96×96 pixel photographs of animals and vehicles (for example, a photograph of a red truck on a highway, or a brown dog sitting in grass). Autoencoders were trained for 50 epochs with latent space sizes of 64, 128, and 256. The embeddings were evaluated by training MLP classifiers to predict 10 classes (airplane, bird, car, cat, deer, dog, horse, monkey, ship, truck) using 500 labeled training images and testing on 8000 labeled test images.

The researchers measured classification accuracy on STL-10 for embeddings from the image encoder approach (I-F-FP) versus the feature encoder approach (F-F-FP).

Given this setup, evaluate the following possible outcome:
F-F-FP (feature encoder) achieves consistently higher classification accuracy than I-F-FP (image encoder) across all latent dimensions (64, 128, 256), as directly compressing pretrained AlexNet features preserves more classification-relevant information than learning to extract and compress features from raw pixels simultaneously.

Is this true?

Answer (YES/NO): NO